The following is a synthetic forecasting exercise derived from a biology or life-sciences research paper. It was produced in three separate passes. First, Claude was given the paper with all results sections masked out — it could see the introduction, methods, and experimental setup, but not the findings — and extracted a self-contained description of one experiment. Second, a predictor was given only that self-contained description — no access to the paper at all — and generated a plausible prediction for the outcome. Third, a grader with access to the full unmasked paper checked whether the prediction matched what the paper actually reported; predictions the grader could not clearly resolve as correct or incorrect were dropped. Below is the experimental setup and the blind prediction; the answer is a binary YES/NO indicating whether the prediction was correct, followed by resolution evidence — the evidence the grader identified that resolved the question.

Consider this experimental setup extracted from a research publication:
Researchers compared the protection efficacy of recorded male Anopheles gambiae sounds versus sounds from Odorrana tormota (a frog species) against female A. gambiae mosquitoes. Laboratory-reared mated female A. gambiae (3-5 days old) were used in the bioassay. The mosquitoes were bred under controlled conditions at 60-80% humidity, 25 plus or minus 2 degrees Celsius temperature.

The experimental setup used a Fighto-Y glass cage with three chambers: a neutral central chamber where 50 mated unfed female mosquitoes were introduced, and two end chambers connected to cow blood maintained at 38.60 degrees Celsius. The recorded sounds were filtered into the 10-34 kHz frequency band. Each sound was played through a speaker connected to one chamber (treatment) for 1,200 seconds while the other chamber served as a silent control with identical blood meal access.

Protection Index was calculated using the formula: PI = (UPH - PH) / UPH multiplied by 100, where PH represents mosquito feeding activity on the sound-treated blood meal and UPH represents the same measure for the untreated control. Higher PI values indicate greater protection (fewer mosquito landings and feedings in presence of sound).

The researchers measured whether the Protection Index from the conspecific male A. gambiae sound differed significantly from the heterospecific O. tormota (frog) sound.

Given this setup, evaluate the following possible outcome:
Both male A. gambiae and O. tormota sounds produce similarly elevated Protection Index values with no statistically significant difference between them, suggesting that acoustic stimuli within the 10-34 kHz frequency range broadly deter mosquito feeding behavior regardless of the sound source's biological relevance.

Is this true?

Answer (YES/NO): YES